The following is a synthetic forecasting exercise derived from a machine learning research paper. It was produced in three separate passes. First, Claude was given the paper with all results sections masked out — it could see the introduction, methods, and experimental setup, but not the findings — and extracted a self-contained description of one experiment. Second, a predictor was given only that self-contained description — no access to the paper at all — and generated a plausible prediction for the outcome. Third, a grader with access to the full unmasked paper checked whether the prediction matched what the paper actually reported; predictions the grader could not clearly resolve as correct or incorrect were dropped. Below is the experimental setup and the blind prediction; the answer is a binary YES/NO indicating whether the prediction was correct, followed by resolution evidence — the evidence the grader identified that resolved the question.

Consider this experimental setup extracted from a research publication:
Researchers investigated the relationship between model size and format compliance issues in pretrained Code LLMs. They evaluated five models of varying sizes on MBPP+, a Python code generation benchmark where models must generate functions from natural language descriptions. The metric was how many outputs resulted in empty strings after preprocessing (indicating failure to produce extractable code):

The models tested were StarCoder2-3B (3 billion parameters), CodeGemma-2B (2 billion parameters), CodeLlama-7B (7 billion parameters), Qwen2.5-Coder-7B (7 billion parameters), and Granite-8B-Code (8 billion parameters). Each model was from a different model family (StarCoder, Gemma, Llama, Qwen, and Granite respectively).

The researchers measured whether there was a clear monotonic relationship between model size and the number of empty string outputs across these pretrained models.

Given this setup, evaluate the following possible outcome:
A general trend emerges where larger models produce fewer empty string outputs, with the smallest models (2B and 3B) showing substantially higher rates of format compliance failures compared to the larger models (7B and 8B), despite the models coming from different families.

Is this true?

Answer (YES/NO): YES